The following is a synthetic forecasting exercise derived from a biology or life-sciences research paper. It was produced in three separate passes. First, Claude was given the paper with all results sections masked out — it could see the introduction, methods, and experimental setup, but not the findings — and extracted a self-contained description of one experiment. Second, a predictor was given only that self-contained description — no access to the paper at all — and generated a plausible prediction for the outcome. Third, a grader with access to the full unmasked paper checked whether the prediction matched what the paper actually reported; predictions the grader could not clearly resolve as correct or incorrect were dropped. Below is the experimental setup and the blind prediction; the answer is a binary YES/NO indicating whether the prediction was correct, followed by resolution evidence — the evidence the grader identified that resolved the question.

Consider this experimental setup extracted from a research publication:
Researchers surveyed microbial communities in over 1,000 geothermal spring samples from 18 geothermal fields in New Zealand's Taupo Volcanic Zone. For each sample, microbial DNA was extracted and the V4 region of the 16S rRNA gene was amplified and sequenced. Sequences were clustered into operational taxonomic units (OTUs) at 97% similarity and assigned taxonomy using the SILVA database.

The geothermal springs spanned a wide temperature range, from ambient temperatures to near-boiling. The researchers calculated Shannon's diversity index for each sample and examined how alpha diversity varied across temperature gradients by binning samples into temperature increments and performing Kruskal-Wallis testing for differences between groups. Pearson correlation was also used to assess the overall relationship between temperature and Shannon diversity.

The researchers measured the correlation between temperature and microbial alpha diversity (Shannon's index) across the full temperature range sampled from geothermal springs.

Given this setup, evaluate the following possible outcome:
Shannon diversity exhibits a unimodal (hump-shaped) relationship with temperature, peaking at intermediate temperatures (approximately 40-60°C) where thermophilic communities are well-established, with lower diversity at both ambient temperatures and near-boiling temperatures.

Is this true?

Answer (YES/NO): NO